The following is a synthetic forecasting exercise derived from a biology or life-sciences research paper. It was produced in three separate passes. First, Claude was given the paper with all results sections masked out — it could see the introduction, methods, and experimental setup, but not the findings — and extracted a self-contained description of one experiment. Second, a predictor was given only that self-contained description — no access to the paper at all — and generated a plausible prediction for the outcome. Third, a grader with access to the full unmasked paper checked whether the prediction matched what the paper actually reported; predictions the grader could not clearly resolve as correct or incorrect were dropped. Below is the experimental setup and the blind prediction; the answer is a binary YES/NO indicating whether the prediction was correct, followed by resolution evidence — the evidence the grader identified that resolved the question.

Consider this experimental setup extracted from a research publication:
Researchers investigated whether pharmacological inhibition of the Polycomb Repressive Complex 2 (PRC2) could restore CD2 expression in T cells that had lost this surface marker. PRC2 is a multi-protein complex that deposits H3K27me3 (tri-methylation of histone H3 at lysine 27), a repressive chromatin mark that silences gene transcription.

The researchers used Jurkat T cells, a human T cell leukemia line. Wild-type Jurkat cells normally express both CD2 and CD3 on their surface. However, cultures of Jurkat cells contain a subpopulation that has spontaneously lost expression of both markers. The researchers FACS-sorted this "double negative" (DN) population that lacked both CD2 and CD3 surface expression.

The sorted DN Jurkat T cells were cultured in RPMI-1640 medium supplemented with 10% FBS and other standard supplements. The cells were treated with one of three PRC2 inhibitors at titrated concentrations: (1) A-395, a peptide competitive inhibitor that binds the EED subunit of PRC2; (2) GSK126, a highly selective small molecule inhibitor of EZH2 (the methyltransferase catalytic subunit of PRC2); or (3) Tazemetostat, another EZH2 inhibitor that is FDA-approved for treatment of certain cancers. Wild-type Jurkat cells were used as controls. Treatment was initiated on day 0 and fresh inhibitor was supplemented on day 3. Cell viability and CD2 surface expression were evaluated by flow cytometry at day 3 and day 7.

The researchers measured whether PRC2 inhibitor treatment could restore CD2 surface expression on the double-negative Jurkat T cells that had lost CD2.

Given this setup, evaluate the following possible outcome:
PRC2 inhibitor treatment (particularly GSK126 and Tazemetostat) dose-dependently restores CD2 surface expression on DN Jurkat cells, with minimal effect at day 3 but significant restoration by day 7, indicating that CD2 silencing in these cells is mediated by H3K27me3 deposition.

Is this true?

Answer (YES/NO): NO